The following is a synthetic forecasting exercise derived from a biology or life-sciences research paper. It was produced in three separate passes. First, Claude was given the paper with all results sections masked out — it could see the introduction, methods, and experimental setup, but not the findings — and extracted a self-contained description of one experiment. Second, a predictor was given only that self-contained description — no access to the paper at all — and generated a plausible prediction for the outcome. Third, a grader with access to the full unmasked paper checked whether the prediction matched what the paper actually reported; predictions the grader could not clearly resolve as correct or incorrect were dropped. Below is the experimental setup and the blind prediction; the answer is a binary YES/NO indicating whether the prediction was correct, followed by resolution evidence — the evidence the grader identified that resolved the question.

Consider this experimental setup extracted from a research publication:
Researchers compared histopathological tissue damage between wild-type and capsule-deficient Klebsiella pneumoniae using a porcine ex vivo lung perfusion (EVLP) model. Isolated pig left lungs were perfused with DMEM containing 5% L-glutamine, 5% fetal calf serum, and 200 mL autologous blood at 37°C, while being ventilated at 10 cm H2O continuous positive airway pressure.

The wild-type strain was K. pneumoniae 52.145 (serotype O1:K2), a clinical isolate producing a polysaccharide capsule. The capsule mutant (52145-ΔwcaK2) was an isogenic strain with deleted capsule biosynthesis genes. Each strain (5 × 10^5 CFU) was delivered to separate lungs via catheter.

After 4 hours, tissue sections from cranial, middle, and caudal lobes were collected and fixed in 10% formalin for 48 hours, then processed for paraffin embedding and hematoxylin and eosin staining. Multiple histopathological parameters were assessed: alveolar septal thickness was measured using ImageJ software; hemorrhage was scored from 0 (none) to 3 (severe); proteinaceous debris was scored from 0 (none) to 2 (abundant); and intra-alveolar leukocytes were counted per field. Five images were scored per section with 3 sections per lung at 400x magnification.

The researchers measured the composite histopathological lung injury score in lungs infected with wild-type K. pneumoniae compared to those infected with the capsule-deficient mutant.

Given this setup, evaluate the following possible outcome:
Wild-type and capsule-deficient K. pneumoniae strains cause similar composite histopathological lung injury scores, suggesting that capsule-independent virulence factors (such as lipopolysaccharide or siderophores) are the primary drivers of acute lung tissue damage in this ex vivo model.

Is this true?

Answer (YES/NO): NO